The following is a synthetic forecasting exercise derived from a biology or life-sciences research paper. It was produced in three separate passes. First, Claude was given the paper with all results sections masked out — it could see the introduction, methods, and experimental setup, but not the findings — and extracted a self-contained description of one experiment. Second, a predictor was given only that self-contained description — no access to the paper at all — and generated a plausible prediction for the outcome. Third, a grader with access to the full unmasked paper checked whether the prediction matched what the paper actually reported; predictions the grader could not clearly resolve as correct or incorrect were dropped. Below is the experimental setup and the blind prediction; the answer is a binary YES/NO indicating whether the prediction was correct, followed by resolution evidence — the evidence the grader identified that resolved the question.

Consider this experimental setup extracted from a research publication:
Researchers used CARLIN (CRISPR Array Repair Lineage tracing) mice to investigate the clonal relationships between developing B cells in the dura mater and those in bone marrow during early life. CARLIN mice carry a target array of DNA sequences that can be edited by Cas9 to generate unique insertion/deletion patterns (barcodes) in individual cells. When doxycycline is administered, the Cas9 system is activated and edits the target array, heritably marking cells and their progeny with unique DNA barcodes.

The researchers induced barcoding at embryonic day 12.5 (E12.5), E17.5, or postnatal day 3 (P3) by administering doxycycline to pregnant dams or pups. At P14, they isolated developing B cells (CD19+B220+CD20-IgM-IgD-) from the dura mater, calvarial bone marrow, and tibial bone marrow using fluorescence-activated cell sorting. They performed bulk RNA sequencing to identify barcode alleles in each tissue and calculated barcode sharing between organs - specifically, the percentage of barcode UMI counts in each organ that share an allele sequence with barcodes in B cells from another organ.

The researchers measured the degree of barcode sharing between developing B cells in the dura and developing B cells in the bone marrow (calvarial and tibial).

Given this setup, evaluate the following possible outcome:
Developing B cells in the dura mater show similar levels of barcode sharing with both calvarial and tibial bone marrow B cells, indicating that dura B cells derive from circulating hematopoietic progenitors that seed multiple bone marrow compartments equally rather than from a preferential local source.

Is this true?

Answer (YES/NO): NO